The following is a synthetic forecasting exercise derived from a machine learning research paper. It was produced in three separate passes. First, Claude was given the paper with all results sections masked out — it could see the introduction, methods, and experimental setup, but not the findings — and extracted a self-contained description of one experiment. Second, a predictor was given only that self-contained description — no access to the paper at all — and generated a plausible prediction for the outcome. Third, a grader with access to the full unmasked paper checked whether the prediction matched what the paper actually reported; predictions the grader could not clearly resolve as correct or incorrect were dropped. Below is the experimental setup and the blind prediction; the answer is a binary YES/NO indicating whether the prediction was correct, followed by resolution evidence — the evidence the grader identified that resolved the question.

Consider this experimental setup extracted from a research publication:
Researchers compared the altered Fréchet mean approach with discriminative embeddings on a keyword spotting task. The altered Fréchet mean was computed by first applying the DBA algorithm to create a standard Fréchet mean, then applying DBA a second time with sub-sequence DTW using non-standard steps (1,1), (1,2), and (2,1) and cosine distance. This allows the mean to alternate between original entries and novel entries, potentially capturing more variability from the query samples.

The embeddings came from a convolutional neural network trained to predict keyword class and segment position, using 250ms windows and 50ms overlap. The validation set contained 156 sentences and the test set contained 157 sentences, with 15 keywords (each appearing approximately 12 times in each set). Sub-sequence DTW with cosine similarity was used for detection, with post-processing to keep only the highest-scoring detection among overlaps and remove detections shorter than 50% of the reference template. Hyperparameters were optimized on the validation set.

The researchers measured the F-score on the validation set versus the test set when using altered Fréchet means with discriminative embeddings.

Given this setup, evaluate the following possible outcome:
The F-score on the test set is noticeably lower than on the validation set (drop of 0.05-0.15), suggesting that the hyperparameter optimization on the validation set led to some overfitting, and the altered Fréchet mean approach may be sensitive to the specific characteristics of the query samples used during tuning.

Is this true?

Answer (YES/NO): NO